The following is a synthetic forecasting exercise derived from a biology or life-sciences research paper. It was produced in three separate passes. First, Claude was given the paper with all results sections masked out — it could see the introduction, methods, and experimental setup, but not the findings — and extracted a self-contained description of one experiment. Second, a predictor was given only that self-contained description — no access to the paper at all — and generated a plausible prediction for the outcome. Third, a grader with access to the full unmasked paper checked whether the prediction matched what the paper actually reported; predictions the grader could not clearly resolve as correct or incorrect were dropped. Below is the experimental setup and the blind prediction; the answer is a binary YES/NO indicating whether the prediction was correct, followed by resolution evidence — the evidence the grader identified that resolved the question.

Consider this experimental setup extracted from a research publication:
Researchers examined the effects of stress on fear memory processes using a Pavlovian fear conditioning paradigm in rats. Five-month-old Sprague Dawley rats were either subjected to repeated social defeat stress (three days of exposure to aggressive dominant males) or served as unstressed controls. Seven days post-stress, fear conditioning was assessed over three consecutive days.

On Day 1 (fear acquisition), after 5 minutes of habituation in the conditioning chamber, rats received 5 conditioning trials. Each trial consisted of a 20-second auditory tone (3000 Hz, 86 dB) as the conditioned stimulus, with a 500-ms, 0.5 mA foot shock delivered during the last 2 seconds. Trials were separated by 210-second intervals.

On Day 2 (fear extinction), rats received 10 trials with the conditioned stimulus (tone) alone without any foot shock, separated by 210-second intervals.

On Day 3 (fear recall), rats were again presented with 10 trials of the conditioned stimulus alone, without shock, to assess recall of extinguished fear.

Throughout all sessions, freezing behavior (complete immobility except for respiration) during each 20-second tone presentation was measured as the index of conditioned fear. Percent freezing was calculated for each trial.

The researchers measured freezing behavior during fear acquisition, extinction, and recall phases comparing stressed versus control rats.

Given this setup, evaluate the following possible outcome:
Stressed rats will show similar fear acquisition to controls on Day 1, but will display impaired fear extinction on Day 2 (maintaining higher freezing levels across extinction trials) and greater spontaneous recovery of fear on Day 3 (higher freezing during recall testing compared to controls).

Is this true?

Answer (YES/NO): NO